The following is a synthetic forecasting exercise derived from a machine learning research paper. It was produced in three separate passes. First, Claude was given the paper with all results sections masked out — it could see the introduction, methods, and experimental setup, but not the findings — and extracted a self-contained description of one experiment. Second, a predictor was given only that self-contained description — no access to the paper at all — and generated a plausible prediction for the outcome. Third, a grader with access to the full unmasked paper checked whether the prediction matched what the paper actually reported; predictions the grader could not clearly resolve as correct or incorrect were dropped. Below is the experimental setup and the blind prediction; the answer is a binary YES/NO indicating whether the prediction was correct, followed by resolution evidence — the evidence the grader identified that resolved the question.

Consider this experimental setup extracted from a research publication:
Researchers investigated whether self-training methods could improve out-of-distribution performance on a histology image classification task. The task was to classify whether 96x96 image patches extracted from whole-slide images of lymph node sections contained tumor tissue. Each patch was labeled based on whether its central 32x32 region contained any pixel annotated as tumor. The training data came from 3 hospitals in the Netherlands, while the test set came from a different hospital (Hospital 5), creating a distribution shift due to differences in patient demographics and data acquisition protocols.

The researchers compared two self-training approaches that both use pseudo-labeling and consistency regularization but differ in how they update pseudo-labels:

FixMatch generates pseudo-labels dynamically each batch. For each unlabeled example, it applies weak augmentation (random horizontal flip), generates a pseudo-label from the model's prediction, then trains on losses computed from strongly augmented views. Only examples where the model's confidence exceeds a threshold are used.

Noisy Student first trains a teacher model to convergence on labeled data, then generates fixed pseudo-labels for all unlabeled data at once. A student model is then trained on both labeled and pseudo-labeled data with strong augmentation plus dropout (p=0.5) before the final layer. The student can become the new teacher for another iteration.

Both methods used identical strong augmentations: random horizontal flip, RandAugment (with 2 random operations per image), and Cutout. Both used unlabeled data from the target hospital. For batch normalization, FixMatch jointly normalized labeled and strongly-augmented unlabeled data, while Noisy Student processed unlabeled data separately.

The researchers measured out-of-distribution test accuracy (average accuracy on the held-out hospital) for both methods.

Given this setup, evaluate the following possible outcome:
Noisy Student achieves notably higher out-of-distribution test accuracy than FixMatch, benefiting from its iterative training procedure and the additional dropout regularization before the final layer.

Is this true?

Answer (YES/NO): YES